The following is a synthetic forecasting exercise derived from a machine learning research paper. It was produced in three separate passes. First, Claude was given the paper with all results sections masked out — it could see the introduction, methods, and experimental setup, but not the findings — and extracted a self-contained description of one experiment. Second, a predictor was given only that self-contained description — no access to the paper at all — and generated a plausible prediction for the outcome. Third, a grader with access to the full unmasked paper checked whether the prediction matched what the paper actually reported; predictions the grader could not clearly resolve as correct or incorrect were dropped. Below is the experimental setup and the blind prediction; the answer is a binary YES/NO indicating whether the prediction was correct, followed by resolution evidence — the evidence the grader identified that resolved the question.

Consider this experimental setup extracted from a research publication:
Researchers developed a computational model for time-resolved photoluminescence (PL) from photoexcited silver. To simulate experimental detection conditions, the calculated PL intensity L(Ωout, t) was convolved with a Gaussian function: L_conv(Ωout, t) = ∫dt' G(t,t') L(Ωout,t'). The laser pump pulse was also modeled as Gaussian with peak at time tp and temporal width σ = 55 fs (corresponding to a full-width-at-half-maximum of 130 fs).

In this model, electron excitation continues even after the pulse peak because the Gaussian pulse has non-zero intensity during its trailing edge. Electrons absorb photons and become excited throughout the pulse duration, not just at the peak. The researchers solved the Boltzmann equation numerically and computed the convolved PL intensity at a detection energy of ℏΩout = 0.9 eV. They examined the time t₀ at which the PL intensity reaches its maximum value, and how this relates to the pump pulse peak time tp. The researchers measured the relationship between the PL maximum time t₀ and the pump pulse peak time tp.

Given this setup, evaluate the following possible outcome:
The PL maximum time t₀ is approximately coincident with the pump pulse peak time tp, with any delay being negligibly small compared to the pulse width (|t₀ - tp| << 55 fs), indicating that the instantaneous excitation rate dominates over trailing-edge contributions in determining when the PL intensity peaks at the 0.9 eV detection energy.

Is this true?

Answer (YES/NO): NO